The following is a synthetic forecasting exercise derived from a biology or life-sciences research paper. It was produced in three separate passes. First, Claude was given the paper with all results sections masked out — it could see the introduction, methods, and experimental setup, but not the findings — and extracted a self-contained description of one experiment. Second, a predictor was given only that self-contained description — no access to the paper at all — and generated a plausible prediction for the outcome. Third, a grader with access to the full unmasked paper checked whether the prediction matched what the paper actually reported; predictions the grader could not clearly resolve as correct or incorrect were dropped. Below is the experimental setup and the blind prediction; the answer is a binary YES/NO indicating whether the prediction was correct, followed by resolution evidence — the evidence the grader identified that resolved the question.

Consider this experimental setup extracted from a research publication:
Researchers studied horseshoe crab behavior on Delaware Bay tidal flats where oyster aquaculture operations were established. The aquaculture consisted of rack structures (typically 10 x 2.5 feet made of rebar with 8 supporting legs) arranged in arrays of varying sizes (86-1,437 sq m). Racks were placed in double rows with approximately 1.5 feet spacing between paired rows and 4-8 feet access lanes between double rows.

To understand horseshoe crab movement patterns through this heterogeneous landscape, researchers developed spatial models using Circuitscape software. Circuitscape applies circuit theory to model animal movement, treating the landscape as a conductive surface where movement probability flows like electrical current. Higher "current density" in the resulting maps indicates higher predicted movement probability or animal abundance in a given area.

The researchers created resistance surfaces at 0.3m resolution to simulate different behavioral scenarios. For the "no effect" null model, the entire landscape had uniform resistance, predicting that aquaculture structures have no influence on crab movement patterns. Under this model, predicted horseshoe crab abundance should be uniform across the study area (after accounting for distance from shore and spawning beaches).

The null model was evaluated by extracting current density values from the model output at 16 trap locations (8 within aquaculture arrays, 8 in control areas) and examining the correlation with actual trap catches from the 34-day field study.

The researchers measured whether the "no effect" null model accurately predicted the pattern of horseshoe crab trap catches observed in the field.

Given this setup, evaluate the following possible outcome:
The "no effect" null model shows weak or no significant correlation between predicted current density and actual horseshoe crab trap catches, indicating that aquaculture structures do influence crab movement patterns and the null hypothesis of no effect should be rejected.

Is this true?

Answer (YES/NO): NO